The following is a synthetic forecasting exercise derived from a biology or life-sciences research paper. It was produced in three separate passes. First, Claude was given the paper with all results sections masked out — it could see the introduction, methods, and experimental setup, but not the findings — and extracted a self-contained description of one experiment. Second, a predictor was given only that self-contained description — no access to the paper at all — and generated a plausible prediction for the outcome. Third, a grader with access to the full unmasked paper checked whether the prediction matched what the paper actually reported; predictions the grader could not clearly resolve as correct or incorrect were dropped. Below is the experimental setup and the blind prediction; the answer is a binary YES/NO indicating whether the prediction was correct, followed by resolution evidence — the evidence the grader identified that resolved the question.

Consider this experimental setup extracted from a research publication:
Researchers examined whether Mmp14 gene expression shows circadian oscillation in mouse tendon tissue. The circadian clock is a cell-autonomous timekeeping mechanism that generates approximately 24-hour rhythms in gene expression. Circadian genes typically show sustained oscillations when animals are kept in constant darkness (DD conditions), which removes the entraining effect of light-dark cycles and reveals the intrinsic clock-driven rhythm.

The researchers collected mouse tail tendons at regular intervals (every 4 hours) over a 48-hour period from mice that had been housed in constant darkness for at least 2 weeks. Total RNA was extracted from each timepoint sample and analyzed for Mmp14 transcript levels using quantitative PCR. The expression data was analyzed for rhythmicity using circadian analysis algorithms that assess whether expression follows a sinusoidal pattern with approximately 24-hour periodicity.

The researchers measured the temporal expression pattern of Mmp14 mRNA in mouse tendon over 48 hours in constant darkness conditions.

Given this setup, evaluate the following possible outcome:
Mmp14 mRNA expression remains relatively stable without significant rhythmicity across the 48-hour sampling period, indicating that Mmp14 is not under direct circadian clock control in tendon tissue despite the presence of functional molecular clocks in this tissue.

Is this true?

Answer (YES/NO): NO